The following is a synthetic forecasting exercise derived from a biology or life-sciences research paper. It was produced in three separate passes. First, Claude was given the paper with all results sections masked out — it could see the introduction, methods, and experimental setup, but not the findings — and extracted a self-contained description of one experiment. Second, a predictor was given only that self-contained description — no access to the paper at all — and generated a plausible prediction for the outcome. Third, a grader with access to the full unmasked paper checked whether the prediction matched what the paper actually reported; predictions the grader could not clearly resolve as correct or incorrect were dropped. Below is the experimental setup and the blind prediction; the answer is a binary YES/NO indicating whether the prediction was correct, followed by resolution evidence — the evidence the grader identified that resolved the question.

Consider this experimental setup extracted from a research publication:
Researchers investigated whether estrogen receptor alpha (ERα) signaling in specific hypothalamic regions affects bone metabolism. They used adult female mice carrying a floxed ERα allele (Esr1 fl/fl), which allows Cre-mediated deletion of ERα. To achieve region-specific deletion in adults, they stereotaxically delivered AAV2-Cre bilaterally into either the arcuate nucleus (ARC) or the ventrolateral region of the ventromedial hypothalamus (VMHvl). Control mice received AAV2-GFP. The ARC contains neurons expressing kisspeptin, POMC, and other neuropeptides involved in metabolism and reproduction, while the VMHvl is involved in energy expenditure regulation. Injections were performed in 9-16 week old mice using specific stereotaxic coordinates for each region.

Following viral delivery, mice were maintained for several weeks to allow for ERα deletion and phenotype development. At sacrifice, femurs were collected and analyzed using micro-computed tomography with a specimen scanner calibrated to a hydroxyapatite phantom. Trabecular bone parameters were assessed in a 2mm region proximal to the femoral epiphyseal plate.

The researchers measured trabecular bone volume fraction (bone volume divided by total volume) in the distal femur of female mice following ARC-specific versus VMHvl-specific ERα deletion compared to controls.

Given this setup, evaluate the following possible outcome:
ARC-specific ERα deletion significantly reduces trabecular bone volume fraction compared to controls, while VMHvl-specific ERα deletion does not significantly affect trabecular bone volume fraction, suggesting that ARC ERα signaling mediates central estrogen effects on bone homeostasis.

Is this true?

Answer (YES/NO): NO